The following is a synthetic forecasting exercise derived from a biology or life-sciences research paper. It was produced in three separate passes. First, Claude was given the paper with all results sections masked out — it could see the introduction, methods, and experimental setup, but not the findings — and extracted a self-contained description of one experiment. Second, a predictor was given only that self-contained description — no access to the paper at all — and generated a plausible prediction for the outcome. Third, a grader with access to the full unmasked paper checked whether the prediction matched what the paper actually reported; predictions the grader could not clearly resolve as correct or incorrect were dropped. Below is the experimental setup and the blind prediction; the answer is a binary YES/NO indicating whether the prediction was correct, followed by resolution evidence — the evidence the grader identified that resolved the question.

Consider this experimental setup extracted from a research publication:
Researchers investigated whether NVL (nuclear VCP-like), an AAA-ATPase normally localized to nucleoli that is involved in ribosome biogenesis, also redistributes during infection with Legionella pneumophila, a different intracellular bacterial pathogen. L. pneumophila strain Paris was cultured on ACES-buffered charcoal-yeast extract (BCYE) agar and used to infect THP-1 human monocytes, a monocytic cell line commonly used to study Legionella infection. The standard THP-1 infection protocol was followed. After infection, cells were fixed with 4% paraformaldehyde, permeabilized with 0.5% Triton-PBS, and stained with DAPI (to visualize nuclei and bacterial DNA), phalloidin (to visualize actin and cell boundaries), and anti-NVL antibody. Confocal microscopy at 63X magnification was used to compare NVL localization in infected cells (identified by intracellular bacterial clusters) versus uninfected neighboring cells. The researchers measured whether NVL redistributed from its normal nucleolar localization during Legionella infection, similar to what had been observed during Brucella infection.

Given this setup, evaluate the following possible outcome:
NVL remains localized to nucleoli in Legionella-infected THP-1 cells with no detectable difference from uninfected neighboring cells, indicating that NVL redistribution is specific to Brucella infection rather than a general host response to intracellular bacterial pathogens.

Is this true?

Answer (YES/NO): YES